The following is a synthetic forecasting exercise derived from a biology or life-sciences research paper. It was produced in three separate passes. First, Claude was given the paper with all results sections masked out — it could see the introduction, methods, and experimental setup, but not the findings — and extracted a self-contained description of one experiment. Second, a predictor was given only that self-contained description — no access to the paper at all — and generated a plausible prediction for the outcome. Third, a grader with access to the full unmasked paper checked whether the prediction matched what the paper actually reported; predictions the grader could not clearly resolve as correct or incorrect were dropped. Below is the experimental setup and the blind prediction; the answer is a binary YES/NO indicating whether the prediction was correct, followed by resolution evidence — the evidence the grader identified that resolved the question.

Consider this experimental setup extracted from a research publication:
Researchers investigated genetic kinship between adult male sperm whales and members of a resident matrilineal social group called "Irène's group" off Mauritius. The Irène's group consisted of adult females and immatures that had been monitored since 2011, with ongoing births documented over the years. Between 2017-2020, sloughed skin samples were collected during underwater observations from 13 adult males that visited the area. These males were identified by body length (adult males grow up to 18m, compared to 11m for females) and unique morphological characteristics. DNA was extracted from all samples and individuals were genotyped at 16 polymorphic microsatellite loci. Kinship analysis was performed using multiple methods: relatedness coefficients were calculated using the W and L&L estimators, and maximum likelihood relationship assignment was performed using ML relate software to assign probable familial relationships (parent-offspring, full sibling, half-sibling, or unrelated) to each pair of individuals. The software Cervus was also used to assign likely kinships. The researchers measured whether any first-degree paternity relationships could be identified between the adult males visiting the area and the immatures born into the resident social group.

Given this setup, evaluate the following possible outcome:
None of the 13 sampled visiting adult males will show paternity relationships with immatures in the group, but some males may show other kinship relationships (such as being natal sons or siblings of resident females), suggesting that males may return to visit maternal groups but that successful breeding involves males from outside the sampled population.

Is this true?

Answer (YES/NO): NO